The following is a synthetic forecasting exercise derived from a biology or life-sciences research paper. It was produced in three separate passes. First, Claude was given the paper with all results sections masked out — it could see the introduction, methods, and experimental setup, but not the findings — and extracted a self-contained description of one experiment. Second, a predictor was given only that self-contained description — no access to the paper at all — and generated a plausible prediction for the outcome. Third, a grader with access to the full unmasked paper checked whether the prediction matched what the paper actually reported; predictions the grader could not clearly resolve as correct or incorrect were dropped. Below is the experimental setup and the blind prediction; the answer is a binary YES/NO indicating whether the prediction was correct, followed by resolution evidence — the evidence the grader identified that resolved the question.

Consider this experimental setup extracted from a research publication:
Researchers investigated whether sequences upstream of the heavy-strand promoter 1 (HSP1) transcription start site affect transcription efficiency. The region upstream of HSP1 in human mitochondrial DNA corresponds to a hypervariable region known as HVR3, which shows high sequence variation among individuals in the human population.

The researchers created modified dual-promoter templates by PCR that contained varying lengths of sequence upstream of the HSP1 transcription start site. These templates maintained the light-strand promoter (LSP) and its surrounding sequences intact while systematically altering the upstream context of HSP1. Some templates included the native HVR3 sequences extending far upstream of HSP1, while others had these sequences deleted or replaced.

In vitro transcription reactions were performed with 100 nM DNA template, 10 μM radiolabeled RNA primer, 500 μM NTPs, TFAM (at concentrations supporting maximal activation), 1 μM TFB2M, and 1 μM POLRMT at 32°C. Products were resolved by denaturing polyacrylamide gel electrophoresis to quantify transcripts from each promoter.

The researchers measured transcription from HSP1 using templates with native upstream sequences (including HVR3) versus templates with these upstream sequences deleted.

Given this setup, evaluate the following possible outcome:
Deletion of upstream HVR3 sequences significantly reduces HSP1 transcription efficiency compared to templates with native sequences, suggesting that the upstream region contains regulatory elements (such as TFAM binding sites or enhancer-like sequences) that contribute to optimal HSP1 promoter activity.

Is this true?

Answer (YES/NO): YES